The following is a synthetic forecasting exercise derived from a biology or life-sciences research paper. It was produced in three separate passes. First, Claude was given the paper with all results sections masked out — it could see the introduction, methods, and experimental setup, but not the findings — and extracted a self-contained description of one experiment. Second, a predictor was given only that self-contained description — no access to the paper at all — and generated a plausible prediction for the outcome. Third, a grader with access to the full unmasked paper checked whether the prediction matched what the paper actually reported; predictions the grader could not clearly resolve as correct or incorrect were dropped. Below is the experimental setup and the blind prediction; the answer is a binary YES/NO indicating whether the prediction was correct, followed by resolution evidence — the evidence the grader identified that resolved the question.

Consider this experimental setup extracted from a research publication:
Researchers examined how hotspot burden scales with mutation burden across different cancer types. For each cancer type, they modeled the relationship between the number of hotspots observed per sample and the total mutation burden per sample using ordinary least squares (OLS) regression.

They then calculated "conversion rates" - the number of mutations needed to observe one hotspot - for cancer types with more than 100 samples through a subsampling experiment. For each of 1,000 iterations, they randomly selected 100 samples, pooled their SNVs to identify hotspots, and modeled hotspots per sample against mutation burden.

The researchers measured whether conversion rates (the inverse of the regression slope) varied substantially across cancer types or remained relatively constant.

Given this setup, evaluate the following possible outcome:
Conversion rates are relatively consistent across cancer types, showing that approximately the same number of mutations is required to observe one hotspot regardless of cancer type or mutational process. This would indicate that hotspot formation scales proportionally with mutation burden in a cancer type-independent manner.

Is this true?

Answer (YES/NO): NO